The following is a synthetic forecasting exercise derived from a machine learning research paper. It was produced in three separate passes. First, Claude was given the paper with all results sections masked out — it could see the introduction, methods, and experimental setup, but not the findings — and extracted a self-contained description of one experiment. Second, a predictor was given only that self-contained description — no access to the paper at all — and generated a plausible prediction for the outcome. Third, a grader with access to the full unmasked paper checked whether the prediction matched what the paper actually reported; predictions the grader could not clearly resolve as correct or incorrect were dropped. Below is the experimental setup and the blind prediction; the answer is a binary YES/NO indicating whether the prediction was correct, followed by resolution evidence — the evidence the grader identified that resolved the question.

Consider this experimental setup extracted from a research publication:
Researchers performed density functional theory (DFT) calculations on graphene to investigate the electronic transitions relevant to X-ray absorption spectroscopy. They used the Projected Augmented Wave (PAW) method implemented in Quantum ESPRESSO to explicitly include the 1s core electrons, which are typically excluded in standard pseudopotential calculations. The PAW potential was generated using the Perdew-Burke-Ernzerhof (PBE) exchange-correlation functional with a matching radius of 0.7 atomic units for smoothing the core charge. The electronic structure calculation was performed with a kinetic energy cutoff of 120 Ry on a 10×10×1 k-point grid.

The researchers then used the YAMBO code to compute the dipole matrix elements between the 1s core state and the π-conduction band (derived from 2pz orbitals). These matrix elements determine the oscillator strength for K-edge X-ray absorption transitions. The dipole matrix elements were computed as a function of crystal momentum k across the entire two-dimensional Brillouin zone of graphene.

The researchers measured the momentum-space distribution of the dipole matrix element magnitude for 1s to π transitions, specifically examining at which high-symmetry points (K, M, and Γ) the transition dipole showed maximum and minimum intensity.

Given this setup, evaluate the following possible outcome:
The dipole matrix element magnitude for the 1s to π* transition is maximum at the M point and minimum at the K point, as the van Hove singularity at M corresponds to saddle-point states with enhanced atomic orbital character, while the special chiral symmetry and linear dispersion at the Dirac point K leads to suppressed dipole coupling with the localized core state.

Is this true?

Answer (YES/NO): YES